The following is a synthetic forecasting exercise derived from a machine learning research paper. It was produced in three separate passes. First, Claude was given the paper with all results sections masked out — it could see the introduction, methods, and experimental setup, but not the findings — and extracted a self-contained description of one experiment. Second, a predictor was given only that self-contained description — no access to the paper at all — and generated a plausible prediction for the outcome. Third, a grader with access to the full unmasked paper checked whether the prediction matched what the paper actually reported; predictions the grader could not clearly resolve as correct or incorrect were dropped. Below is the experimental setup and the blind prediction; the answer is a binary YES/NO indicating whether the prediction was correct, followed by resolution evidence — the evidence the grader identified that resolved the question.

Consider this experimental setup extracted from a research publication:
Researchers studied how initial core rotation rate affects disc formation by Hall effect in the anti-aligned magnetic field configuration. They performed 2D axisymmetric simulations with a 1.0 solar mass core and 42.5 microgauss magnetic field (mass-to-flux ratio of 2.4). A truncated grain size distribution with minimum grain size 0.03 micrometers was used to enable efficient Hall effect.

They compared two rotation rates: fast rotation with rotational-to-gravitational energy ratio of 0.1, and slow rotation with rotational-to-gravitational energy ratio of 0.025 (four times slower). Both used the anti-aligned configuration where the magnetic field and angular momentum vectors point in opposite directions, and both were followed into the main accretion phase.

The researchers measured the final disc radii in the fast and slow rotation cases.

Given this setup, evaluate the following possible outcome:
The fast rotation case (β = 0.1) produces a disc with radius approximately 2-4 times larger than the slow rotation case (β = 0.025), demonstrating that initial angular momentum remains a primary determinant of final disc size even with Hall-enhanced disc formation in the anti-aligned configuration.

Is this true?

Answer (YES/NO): NO